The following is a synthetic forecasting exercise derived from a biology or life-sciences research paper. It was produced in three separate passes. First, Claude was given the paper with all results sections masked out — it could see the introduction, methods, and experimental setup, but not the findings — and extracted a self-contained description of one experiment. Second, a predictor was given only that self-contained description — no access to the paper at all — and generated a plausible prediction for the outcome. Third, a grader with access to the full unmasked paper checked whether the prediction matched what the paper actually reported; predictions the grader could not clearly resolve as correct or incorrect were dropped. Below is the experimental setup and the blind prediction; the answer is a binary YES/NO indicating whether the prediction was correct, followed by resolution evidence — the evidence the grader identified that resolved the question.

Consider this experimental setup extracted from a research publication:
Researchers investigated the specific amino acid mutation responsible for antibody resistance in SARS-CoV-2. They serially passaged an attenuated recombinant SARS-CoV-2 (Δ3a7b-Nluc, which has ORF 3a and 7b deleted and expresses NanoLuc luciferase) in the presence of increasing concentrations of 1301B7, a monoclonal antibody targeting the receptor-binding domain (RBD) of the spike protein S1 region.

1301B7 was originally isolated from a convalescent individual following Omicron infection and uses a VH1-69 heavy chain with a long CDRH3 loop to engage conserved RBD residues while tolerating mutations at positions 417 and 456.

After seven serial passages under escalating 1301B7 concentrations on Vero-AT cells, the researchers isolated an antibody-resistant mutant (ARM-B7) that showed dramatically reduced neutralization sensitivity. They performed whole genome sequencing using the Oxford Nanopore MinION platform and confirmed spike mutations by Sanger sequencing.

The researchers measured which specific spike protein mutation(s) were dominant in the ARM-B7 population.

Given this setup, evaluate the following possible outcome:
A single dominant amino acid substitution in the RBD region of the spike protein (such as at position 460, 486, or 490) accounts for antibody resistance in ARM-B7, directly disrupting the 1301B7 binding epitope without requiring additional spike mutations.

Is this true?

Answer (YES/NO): NO